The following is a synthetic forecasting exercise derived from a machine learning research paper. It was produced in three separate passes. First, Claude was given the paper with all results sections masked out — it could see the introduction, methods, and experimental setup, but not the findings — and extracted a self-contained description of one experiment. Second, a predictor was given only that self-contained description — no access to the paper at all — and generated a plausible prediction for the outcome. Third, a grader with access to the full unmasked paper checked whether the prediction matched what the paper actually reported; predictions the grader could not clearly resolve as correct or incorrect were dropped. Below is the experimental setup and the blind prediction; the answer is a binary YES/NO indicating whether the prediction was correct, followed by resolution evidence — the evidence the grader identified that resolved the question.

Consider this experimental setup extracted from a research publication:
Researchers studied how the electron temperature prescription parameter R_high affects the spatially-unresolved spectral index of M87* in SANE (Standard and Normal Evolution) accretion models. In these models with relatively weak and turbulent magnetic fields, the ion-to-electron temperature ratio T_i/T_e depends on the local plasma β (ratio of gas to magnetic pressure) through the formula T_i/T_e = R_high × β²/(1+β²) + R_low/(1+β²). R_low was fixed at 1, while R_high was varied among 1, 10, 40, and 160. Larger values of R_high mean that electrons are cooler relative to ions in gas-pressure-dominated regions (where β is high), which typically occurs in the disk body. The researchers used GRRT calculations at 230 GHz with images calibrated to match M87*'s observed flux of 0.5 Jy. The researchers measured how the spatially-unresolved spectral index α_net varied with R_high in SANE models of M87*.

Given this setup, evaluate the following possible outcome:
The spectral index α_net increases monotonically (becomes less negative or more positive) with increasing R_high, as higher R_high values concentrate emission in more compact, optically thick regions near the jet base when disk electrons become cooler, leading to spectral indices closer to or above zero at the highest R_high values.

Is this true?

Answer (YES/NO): NO